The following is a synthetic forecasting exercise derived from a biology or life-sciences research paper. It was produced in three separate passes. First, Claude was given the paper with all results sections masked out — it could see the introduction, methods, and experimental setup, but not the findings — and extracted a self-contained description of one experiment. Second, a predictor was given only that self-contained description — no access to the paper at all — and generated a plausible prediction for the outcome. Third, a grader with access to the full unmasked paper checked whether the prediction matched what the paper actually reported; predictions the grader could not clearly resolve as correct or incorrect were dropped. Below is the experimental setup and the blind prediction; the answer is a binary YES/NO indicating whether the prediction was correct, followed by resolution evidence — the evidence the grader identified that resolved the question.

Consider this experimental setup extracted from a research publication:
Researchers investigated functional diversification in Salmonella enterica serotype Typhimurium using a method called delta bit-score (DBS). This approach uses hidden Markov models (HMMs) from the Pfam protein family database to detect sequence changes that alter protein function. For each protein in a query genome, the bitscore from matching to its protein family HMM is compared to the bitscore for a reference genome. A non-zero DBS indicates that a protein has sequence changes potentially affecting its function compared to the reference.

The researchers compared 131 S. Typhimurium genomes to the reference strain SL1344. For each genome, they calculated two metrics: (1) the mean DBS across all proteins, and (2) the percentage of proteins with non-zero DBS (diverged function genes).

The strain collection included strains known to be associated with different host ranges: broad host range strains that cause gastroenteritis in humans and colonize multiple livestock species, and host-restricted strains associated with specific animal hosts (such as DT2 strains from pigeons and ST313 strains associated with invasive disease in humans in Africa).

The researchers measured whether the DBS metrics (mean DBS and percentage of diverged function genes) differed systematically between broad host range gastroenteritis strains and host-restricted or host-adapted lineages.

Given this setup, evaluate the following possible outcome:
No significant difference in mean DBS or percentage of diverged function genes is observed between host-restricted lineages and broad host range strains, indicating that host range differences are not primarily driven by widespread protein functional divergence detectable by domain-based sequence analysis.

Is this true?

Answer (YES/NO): NO